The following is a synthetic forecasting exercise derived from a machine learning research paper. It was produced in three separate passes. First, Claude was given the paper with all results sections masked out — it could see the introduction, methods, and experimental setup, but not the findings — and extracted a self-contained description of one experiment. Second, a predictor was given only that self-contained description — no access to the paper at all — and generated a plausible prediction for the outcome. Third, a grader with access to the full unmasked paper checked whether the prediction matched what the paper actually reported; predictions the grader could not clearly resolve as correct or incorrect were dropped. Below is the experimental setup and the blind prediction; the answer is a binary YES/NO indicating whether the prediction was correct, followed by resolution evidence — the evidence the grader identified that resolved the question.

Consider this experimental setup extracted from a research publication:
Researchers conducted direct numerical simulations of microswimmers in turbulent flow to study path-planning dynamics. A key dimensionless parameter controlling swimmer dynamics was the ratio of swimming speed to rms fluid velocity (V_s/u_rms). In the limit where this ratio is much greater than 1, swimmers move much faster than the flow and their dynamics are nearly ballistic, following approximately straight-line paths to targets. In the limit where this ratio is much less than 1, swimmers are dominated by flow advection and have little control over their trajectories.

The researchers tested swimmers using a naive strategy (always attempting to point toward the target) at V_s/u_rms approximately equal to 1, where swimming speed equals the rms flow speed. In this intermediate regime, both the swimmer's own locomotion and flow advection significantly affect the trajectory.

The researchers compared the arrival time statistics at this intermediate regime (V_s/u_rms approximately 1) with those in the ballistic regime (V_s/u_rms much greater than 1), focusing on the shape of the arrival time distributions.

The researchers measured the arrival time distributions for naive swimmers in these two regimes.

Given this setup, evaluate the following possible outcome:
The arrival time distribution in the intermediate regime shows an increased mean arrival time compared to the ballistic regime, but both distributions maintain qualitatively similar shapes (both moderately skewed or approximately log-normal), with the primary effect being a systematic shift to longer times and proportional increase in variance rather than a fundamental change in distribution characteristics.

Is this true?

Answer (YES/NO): NO